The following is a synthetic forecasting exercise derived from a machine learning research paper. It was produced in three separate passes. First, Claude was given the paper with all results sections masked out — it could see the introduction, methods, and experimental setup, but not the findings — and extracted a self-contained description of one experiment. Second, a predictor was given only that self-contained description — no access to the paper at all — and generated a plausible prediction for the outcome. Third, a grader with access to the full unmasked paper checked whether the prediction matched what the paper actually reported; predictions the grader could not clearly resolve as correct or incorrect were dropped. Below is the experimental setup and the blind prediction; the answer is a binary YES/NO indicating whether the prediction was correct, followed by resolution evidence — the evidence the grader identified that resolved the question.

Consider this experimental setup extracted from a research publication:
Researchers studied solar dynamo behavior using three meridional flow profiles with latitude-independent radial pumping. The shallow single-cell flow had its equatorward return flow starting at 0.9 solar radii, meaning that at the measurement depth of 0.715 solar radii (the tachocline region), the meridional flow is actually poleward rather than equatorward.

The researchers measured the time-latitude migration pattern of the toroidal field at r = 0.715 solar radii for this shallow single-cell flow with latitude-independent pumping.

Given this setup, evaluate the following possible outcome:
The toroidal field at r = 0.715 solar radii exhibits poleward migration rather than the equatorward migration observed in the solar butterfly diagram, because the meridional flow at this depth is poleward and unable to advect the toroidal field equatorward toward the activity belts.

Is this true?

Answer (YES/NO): NO